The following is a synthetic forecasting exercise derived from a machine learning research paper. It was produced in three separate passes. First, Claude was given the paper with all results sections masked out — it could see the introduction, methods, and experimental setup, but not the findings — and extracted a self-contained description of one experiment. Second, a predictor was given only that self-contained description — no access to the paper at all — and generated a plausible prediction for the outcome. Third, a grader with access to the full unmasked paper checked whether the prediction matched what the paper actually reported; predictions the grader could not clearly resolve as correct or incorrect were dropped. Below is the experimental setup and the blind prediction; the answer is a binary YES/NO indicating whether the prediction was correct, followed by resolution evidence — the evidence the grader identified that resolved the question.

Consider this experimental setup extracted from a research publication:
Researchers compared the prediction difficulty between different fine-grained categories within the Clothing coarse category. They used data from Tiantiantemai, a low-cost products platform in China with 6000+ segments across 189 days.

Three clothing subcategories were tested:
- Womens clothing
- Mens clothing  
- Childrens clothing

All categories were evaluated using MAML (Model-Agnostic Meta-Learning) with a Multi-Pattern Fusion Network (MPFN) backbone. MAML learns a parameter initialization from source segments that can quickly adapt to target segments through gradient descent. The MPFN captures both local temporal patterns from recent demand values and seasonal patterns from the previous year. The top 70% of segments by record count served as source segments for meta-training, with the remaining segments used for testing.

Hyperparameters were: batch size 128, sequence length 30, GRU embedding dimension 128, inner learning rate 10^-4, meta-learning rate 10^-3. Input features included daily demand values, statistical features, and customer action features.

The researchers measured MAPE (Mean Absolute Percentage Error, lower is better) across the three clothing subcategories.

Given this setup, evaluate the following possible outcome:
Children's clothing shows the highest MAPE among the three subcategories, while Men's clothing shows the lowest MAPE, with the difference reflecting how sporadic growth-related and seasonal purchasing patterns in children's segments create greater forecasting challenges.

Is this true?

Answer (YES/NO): NO